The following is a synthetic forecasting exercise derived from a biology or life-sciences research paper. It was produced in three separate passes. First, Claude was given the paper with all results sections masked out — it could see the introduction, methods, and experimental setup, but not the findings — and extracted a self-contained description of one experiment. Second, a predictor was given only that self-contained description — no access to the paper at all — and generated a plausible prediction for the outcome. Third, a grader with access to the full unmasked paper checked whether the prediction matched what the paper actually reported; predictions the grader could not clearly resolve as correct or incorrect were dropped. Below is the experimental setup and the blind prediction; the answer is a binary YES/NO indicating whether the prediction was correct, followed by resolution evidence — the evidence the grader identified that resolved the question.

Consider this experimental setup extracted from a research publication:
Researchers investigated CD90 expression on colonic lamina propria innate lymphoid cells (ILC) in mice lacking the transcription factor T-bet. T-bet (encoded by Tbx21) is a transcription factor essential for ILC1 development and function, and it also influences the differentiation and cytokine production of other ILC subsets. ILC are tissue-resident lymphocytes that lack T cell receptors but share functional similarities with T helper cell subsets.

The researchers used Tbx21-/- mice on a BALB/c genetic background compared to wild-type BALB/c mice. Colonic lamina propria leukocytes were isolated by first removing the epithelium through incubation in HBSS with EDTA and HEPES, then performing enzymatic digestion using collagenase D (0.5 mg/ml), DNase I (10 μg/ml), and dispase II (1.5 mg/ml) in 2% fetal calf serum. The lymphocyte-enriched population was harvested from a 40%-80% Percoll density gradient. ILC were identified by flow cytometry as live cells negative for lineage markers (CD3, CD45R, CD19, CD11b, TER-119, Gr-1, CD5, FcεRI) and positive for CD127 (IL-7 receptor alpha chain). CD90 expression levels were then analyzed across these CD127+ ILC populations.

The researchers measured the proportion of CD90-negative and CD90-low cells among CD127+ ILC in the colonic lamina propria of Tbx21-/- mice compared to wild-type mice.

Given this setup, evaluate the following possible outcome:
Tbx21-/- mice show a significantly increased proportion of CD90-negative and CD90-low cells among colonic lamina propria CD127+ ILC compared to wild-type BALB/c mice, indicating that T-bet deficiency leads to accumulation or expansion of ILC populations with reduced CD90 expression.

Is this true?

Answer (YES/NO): NO